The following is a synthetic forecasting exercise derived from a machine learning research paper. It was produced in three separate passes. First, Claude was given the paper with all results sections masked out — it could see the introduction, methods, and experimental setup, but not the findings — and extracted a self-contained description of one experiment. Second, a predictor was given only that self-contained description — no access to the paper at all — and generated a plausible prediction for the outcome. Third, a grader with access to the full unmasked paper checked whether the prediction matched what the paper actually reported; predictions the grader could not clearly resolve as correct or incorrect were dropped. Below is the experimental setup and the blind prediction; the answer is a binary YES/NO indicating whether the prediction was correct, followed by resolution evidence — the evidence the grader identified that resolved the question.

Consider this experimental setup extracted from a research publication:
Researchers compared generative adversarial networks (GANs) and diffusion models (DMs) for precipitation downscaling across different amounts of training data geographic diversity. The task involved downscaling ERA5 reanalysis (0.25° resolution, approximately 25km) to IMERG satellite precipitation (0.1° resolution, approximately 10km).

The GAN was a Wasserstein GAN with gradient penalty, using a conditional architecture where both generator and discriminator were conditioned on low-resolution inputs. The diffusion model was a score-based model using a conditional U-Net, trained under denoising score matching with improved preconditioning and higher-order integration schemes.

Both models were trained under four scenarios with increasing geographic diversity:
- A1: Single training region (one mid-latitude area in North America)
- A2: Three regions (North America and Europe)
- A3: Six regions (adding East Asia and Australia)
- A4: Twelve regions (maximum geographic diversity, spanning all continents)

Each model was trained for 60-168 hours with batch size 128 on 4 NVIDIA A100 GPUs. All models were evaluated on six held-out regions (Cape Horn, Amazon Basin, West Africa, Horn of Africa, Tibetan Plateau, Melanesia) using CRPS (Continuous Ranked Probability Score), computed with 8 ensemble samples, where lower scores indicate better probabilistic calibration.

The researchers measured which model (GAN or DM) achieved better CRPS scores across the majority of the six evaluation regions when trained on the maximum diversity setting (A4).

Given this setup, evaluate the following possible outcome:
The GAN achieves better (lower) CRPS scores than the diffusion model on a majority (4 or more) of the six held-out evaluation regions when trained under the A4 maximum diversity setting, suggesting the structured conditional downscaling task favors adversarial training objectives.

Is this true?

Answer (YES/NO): YES